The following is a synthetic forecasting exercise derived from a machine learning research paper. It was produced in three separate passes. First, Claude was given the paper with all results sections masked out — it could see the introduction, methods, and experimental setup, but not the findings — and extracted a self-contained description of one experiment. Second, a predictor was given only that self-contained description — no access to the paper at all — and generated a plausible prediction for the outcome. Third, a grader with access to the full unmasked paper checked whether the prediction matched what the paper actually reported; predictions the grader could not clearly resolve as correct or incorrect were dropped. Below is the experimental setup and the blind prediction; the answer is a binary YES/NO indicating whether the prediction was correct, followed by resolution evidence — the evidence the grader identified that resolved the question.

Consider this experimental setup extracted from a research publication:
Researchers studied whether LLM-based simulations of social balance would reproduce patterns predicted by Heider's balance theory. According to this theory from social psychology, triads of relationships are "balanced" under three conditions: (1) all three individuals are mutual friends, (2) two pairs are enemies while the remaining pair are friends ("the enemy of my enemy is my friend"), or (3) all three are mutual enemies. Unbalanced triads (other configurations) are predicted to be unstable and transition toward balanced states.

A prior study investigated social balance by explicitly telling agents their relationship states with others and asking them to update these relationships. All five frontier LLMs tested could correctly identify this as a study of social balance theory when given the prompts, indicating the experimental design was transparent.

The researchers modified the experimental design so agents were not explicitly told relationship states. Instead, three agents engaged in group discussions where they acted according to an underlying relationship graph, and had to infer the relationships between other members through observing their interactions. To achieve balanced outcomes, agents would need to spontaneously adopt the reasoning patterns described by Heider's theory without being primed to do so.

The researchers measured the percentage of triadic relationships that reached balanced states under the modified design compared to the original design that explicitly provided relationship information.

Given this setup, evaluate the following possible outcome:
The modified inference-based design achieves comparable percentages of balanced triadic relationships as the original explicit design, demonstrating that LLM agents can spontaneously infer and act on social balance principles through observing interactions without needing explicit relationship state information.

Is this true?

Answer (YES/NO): NO